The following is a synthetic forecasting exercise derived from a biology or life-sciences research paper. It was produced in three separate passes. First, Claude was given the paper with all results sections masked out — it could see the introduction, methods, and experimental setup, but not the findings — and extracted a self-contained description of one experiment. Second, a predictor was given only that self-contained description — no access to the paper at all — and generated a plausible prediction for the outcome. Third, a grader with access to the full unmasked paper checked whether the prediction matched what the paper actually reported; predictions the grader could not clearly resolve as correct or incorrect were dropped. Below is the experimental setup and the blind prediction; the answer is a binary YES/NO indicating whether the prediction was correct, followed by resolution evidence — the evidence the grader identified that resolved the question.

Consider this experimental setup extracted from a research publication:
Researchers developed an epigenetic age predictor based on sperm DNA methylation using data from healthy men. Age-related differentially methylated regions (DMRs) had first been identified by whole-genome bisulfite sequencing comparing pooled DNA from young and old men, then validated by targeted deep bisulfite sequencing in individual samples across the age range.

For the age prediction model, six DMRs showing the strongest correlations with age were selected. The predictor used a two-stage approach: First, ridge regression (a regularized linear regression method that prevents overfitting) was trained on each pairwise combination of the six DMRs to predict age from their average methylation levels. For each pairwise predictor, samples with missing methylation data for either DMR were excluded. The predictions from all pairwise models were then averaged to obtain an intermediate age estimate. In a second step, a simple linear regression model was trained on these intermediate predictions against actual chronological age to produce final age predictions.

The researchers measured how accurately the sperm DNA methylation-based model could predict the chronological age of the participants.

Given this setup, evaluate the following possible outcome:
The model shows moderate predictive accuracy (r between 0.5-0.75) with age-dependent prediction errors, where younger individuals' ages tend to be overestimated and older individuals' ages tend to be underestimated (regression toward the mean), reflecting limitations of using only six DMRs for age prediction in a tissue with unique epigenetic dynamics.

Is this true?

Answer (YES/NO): NO